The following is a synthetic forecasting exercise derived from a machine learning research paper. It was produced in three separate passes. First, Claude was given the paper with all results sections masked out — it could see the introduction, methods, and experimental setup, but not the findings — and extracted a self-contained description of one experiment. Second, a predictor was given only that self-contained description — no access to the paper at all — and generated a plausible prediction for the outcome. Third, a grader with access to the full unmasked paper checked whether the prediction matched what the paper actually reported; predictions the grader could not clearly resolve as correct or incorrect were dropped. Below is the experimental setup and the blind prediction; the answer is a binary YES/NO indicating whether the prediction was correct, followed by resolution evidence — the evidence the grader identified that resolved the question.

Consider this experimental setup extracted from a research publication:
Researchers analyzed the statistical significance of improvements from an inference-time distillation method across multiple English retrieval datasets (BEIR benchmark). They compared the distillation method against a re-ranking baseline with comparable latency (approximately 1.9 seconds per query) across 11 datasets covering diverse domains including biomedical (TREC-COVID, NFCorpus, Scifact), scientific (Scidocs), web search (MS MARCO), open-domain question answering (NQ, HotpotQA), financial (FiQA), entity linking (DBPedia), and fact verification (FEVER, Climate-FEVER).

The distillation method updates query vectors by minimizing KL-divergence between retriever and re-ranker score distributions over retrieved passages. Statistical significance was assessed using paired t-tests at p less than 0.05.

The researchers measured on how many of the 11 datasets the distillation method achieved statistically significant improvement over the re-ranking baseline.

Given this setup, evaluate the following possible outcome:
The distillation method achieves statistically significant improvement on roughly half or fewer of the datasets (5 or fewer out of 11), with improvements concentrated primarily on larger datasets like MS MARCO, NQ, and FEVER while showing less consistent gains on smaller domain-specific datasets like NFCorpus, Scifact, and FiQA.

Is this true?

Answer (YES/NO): NO